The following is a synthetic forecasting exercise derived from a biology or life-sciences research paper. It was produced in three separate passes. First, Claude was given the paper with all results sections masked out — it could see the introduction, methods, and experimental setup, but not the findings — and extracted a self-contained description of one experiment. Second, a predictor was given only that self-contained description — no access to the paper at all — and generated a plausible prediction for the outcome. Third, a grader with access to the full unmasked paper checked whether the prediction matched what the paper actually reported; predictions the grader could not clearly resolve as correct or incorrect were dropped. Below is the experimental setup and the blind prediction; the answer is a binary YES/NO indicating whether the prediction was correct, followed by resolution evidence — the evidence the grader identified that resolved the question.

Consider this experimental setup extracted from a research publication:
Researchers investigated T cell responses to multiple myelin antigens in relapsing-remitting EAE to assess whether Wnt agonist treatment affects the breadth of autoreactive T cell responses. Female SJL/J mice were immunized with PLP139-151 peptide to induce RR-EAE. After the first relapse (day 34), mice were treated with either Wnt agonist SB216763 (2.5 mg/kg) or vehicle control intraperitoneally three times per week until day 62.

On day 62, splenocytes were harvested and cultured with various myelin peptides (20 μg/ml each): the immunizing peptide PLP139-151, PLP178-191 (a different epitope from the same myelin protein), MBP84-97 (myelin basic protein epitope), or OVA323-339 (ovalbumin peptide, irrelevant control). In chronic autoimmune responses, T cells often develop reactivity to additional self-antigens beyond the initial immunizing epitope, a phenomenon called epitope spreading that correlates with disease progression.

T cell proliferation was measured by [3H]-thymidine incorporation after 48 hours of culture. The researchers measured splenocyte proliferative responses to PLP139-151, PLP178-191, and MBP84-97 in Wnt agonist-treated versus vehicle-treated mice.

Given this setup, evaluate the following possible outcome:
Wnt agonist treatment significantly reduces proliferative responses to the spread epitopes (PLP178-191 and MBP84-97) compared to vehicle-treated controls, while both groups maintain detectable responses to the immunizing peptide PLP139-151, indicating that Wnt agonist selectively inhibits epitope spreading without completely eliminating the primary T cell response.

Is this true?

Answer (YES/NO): NO